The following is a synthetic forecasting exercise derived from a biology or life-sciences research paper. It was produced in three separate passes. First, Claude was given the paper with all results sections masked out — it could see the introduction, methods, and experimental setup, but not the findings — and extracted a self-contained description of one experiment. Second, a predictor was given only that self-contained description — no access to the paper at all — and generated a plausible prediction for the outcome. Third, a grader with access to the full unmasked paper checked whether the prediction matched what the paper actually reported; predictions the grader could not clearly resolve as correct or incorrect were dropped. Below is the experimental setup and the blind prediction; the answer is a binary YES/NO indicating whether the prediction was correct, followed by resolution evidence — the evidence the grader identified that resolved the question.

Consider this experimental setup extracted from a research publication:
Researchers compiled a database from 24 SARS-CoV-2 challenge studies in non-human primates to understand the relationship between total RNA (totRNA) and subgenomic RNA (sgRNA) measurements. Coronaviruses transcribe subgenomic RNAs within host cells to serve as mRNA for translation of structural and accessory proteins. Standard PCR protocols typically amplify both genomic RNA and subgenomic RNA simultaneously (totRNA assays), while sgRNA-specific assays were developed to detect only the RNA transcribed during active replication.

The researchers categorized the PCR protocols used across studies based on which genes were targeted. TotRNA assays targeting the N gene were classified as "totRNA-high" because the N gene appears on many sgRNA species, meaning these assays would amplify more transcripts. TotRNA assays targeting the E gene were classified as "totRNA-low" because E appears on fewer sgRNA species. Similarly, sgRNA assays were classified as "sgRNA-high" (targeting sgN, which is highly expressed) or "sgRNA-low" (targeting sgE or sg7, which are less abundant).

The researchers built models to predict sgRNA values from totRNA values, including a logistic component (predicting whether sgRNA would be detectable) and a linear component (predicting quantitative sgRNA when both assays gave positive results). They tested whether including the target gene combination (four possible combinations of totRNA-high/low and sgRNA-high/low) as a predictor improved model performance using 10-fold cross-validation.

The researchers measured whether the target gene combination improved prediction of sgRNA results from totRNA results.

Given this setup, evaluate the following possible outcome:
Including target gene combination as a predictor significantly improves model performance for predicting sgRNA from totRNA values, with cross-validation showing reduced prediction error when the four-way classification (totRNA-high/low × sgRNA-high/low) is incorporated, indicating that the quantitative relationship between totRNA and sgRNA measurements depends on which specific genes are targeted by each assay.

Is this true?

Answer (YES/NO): YES